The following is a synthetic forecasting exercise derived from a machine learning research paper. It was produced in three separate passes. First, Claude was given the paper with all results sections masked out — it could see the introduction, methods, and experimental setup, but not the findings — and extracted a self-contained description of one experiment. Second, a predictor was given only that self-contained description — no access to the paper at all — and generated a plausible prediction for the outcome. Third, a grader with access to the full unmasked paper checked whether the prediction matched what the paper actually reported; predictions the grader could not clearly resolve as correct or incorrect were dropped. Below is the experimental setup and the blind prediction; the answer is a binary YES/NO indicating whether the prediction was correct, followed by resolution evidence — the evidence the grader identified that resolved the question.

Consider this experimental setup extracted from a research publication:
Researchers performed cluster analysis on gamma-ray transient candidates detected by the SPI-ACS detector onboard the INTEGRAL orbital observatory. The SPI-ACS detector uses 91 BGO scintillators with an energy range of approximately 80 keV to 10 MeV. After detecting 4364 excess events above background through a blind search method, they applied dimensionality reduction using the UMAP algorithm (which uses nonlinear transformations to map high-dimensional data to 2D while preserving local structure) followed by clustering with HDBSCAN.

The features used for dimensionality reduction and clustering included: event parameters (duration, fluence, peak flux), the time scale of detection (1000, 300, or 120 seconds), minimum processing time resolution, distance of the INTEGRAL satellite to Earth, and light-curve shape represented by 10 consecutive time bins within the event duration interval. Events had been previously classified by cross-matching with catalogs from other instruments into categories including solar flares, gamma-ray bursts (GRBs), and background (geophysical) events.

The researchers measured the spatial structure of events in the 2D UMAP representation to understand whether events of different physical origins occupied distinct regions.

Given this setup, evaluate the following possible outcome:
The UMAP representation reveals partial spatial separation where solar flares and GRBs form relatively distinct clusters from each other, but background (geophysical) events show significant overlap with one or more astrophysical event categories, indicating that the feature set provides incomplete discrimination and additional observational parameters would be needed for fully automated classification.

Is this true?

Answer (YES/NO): NO